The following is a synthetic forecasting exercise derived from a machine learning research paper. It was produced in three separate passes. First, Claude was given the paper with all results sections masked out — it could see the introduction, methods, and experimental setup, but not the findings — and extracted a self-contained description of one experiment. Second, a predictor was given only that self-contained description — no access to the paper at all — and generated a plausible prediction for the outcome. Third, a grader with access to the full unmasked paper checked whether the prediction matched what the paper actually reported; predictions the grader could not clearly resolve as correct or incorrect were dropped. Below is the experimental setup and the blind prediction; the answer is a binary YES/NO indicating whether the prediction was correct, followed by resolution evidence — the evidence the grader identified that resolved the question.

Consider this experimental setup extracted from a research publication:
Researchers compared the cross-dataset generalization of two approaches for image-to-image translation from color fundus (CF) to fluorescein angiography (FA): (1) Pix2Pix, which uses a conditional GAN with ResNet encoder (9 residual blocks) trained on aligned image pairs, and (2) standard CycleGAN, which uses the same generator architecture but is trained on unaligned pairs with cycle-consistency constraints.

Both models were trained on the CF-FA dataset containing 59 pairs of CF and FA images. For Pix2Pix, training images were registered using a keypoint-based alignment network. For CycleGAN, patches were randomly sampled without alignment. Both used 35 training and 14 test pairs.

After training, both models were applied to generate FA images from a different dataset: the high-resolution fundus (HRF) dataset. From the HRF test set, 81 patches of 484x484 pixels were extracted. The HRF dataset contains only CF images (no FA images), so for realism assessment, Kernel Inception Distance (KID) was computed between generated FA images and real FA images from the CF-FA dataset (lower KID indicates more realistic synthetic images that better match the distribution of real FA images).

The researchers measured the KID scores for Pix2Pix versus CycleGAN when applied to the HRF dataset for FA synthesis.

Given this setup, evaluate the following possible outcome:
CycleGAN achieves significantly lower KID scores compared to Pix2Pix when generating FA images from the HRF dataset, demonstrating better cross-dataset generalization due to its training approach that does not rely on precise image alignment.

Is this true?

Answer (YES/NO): NO